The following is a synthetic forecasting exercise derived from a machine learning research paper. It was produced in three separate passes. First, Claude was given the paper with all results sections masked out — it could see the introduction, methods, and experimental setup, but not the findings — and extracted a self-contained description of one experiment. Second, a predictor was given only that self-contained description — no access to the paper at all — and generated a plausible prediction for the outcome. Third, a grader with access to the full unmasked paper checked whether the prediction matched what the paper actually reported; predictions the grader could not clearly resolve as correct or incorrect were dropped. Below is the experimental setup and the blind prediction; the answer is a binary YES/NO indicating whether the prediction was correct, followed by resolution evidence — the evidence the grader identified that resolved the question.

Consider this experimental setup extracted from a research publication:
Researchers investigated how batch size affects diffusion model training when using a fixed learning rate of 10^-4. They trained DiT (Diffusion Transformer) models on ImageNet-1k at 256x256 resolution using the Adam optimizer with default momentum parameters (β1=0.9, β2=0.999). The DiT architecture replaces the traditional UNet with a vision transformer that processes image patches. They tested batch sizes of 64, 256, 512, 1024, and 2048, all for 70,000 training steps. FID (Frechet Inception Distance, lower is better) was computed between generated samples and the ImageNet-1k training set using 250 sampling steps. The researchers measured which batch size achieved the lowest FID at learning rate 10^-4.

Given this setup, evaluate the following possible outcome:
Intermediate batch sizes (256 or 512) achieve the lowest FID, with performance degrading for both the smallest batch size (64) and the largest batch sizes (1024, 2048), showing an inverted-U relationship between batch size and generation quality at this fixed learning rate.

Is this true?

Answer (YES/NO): NO